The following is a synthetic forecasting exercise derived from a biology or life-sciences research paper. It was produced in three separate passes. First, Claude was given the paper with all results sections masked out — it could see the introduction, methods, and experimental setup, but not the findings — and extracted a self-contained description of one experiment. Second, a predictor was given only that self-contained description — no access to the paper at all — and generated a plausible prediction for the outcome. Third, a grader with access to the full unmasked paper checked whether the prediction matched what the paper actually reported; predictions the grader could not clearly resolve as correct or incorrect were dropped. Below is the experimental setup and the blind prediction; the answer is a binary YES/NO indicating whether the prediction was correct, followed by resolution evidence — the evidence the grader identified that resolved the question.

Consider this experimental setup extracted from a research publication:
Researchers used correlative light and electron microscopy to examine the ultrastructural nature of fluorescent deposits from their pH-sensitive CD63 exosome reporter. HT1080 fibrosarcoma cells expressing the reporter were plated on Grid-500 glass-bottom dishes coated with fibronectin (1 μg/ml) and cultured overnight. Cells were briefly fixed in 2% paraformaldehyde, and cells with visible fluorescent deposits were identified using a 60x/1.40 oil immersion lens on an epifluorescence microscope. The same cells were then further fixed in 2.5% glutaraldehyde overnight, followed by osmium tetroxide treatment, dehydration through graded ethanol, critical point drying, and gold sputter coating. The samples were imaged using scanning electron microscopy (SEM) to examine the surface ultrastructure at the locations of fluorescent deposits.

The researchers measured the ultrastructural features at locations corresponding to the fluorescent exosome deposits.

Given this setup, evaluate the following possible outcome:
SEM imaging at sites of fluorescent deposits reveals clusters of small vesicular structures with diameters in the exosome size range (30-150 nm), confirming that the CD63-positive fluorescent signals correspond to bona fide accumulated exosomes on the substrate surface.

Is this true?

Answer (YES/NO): YES